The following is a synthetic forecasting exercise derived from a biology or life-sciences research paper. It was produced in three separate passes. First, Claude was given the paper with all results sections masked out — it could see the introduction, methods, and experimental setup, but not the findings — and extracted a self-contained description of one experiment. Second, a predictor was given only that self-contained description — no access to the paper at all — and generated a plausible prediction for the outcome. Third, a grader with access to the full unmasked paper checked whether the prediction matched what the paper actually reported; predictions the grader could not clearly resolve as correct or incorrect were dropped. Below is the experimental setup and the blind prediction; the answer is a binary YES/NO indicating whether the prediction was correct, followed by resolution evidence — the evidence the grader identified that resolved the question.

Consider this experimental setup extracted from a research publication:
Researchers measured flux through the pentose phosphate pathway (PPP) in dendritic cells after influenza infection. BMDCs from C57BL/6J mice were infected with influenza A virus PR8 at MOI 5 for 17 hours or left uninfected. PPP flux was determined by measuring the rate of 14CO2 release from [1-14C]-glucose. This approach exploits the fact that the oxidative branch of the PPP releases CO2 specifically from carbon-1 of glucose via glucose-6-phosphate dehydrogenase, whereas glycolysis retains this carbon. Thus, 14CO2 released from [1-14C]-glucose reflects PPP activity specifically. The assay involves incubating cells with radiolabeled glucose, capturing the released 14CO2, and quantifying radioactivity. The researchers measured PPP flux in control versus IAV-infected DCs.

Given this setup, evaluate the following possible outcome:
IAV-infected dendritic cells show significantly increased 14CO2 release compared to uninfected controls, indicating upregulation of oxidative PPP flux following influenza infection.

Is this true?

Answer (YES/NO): NO